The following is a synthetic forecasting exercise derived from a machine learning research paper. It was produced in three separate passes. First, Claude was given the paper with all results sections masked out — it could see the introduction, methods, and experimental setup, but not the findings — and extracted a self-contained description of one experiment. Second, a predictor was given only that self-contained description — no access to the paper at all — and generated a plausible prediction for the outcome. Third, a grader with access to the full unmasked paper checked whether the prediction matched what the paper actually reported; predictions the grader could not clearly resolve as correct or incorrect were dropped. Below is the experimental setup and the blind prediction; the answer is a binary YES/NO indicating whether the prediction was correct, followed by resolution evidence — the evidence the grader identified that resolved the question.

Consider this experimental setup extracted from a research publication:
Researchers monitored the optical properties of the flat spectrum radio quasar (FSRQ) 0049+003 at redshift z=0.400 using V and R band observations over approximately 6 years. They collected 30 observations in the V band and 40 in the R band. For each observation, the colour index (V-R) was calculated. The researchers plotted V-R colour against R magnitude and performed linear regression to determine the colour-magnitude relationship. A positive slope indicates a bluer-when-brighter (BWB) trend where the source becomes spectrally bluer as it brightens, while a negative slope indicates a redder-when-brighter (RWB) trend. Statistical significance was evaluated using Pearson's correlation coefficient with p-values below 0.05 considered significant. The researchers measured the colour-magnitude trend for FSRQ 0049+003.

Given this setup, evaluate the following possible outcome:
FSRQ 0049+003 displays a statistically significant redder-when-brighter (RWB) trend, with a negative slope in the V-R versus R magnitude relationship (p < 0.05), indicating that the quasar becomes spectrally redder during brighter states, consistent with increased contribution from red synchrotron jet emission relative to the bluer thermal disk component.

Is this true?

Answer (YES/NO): NO